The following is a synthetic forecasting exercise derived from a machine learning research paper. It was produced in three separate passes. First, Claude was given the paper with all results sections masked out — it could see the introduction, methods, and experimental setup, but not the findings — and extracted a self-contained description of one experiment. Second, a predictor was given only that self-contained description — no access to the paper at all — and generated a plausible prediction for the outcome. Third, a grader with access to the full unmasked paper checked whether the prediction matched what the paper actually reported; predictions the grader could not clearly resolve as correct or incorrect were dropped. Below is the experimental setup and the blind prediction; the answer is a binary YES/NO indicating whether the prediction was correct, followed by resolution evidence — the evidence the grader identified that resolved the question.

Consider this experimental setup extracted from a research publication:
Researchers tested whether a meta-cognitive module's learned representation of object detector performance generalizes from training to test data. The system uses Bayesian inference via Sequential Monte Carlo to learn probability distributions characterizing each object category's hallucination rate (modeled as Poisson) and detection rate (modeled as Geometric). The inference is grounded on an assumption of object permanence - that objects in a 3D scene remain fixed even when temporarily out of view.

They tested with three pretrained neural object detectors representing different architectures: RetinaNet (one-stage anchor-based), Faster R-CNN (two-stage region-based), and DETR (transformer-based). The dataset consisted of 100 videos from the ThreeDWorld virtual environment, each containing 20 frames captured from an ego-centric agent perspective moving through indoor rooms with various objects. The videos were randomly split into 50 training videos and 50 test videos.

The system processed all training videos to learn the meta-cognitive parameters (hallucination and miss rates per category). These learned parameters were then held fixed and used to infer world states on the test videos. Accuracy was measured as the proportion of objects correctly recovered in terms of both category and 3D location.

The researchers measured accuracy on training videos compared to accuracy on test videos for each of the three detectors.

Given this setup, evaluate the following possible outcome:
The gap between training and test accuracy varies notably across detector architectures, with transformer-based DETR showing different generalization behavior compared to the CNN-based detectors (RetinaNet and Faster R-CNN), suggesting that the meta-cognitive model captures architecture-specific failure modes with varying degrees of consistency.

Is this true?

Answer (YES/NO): NO